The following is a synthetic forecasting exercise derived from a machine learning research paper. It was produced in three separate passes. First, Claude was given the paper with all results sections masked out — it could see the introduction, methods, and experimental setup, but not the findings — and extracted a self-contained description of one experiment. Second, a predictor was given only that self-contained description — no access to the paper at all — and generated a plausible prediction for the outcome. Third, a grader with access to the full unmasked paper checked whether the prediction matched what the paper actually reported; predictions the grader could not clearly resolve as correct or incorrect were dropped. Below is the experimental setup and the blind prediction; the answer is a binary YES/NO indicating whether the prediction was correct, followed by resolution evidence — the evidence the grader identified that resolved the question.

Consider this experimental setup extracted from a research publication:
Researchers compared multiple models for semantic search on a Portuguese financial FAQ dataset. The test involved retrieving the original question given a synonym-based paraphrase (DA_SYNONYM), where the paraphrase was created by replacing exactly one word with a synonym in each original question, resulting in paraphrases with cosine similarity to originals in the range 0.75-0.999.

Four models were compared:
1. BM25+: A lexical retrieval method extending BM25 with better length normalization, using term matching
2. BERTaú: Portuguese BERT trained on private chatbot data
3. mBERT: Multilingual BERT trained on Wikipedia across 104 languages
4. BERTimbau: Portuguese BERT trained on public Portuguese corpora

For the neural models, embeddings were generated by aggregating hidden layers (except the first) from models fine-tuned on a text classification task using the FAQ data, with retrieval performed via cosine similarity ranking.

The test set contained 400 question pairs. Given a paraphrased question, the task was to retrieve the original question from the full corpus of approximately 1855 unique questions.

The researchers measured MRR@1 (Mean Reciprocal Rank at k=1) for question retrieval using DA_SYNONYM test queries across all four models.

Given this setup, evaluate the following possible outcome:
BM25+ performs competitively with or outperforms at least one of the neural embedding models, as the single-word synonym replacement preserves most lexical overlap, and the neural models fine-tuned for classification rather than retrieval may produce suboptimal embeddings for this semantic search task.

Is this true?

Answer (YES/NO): YES